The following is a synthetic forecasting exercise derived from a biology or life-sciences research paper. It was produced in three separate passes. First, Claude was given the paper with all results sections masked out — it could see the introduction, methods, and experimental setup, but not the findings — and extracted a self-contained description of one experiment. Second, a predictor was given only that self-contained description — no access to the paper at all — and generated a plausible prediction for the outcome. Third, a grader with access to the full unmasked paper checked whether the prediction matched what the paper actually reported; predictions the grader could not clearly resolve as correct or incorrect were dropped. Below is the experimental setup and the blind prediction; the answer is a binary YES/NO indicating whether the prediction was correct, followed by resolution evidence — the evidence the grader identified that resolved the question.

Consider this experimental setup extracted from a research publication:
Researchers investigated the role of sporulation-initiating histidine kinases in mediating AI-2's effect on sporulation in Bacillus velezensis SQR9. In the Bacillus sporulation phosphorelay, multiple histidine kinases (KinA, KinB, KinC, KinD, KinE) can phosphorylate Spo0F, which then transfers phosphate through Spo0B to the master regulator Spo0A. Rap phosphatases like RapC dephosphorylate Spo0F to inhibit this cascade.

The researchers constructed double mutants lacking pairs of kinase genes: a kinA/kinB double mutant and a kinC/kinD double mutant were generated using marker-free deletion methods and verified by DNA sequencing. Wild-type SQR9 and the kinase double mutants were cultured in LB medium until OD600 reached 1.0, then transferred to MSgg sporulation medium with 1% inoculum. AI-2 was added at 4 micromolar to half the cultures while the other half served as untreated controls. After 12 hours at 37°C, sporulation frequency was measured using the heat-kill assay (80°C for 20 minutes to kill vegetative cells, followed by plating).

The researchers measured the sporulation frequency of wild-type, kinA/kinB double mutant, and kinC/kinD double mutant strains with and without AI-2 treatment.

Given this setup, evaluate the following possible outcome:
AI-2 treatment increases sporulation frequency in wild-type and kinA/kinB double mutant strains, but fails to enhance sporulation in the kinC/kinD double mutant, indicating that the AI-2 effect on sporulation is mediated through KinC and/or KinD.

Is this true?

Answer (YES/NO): NO